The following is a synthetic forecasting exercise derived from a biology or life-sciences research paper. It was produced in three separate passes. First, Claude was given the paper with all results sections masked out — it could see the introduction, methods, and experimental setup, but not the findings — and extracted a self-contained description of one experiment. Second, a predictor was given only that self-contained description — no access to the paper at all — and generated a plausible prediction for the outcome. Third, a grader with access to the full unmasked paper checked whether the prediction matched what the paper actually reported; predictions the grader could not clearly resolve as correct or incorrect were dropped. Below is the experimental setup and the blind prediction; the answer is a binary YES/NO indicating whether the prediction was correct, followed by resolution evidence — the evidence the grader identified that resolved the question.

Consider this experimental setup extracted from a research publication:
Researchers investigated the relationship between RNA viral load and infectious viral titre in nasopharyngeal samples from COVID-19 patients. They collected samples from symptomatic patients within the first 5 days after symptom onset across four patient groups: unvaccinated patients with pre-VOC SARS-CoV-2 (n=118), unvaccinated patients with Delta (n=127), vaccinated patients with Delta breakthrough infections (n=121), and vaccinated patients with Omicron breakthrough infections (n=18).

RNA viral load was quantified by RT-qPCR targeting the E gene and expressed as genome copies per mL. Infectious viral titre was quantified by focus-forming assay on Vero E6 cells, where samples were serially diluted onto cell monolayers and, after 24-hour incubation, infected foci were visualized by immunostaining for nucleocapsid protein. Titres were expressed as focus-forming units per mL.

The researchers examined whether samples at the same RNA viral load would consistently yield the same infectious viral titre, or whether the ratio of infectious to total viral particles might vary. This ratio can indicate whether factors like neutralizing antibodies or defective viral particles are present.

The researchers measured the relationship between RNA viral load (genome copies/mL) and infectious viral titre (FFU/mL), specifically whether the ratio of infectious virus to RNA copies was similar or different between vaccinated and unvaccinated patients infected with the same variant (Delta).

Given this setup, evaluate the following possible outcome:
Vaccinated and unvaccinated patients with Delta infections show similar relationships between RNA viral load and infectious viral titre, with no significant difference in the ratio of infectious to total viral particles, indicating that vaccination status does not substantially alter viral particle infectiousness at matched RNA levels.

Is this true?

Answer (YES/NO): NO